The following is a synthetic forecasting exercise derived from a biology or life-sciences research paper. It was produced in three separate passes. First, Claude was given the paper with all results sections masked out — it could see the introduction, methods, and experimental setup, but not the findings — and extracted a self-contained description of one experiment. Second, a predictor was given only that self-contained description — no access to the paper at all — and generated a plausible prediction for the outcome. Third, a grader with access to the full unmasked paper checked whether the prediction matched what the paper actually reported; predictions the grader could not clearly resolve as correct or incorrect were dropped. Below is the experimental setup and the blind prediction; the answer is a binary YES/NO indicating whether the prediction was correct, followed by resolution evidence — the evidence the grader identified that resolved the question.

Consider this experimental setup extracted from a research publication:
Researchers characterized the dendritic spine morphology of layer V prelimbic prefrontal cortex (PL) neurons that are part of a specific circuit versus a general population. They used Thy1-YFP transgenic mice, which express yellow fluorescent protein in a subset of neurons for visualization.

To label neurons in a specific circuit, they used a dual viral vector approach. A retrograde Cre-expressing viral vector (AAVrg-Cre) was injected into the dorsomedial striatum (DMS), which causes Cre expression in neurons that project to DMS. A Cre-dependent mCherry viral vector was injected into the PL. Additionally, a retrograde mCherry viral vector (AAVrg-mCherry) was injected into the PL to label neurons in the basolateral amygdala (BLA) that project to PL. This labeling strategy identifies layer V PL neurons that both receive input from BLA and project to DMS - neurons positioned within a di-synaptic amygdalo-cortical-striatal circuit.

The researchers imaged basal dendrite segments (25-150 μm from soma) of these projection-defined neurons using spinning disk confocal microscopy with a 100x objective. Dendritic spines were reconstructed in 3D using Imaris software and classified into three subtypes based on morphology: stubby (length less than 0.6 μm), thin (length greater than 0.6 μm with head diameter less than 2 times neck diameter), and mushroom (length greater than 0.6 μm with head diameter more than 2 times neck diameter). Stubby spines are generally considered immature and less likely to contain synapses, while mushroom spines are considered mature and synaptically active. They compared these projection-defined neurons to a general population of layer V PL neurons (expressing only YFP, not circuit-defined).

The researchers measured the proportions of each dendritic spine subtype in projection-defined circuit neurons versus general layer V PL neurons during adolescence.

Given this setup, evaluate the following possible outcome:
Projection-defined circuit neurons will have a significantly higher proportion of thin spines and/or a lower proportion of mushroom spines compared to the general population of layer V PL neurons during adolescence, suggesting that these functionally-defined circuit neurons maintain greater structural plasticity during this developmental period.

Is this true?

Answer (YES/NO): NO